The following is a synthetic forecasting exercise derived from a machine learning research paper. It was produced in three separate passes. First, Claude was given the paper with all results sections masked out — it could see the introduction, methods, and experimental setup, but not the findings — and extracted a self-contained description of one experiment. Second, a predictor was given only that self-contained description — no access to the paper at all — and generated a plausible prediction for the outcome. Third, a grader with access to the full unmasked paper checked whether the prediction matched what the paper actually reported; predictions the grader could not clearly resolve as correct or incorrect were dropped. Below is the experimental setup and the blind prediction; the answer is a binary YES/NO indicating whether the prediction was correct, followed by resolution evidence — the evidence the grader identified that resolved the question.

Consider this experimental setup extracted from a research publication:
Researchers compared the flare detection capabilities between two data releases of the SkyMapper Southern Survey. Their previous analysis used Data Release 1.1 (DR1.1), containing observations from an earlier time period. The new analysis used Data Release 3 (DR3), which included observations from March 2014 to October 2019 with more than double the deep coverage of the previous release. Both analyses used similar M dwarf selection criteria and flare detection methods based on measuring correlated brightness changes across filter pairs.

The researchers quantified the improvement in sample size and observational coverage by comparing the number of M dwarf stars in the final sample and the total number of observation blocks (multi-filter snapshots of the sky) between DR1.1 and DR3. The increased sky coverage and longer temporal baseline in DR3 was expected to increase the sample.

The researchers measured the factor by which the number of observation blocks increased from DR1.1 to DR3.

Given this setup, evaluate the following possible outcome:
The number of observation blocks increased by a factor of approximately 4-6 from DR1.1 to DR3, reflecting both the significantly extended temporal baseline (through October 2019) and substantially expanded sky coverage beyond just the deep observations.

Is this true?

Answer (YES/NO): NO